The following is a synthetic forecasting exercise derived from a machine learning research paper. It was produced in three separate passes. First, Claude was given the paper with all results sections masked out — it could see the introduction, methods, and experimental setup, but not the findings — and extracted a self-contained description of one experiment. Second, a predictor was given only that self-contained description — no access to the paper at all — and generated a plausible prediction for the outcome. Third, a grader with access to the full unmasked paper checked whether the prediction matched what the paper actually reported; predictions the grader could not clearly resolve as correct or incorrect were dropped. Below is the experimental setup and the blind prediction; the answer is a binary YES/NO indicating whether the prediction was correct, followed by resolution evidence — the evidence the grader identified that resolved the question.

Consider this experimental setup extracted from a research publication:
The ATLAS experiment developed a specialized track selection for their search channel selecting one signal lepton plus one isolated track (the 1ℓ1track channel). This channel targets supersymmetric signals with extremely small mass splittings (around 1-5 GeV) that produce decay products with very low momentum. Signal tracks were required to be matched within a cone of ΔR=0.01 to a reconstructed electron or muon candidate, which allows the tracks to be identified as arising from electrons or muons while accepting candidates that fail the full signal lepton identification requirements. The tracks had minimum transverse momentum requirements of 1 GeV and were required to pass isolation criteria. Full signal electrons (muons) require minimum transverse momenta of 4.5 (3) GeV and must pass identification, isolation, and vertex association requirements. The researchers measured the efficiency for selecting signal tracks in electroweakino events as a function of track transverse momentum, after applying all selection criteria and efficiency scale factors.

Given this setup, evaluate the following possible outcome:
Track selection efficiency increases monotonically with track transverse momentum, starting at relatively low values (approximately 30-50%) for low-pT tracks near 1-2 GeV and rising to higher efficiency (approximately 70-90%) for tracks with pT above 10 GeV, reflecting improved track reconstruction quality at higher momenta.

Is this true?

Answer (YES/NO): NO